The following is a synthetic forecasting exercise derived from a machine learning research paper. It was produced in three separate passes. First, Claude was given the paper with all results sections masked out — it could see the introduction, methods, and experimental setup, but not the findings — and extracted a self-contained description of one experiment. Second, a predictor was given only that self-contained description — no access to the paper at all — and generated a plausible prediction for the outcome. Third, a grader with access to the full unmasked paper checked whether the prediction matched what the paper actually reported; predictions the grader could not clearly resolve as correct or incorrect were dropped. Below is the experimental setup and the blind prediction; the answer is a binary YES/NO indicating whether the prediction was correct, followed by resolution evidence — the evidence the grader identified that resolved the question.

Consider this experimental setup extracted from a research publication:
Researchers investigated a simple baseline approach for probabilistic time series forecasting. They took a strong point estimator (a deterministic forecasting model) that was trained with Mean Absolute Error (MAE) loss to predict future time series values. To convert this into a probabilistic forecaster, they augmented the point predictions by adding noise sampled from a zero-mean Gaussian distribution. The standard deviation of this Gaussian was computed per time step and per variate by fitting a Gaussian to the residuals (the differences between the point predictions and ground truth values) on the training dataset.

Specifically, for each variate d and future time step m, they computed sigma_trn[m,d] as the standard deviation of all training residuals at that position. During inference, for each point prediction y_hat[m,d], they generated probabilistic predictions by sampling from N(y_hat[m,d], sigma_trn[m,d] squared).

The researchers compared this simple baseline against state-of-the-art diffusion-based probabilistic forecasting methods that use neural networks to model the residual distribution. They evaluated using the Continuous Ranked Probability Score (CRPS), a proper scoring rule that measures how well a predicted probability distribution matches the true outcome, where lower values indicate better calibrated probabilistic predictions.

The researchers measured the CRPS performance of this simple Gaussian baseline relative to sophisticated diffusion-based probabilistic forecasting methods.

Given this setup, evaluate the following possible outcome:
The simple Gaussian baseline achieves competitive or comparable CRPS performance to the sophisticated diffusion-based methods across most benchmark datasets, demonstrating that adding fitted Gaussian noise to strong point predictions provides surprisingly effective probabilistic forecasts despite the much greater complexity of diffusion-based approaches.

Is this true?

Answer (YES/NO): YES